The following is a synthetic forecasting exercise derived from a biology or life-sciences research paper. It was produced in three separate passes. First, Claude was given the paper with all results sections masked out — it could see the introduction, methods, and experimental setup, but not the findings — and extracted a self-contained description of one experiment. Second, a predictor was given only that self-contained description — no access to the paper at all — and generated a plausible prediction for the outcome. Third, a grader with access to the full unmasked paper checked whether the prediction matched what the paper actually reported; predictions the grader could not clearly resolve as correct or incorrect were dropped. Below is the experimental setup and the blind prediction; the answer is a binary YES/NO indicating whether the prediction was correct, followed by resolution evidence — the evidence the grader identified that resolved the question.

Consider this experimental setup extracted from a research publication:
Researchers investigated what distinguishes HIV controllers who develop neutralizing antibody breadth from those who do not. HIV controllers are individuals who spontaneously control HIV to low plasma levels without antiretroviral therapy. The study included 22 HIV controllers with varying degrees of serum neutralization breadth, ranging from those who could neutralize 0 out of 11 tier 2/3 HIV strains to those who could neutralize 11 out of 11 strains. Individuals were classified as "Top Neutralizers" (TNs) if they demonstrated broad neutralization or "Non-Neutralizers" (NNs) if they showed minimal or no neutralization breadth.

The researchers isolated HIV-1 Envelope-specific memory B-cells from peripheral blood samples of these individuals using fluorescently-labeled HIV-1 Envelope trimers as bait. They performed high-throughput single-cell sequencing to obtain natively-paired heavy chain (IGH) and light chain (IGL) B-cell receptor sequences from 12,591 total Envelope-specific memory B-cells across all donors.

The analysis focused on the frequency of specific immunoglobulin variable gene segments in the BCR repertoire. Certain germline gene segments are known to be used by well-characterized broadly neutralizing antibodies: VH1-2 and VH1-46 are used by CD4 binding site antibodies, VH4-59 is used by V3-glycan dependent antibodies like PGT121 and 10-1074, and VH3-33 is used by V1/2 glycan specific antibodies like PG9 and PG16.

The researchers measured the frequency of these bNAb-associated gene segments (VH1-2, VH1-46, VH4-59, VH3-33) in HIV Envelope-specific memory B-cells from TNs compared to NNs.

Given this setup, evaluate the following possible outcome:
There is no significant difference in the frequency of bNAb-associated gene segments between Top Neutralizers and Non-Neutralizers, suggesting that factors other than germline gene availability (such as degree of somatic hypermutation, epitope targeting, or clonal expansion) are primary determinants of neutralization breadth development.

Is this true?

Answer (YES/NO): YES